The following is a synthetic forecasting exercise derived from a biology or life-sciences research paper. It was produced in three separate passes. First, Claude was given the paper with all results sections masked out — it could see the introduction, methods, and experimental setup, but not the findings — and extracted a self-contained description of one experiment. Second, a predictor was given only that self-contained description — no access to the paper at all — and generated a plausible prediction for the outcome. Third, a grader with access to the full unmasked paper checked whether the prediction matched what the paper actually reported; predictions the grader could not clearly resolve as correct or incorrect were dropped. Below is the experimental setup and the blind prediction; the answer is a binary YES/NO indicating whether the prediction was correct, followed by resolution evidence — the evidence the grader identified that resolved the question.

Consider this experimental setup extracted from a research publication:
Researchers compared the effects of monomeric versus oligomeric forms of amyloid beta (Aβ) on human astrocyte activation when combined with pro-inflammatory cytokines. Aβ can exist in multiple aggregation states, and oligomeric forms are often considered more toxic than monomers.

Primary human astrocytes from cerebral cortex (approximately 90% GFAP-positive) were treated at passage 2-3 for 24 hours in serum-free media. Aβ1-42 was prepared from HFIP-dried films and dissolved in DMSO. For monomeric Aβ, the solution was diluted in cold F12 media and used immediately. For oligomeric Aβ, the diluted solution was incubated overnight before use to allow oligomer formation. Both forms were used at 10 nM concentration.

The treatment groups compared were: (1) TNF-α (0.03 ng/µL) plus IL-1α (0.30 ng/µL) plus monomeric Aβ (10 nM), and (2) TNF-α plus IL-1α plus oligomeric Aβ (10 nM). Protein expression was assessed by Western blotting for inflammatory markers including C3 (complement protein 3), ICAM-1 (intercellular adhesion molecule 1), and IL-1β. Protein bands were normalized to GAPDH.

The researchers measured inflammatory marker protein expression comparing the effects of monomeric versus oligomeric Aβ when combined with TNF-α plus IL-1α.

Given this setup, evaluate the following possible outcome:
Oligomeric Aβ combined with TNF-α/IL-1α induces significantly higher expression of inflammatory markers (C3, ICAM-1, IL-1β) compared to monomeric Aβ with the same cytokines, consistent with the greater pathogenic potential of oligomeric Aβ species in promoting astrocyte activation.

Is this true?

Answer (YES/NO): NO